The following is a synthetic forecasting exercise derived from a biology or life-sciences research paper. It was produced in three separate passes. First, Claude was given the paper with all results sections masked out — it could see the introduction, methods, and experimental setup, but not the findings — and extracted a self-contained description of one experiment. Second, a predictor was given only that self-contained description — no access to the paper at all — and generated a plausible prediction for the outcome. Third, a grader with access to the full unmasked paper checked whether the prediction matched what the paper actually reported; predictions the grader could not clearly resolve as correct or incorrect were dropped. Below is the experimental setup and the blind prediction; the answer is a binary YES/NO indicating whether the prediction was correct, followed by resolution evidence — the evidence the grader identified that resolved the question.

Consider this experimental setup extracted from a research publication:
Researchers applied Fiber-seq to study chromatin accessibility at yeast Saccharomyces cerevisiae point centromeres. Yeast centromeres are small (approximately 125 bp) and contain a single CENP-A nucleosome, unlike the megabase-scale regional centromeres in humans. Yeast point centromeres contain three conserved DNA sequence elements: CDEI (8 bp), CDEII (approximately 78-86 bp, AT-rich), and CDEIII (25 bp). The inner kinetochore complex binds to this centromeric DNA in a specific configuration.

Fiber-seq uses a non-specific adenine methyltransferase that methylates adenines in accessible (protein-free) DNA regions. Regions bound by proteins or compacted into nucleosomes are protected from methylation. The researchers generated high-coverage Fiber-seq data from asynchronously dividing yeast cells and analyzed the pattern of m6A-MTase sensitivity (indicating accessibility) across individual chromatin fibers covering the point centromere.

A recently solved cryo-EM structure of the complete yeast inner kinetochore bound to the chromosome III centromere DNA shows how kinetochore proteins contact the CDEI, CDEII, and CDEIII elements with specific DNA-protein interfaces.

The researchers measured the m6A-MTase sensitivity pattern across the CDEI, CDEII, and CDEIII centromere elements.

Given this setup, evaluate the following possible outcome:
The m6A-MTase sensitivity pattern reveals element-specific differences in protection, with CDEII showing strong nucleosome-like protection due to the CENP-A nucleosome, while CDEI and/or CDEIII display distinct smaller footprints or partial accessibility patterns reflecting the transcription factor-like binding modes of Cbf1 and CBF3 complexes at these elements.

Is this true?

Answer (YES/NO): NO